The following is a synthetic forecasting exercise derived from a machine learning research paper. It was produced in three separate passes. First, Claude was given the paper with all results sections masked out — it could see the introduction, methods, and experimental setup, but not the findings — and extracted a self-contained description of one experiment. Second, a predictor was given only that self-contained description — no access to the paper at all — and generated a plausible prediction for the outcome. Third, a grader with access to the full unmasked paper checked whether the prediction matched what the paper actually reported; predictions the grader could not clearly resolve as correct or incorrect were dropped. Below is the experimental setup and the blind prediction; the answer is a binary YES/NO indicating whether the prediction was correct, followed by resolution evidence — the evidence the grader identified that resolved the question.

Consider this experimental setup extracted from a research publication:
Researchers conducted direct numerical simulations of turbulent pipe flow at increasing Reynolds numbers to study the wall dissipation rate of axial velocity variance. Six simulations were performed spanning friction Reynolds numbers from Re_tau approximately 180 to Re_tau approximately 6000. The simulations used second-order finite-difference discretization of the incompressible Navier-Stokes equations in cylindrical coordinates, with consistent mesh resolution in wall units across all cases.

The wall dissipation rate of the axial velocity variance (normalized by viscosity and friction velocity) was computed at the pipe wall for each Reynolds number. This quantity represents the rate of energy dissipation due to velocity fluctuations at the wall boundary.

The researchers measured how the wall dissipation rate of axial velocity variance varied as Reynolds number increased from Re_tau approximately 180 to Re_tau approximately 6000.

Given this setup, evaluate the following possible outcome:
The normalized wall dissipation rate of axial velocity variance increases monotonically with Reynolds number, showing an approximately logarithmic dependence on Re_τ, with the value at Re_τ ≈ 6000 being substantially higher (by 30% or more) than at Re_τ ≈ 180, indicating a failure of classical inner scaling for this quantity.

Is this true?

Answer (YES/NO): NO